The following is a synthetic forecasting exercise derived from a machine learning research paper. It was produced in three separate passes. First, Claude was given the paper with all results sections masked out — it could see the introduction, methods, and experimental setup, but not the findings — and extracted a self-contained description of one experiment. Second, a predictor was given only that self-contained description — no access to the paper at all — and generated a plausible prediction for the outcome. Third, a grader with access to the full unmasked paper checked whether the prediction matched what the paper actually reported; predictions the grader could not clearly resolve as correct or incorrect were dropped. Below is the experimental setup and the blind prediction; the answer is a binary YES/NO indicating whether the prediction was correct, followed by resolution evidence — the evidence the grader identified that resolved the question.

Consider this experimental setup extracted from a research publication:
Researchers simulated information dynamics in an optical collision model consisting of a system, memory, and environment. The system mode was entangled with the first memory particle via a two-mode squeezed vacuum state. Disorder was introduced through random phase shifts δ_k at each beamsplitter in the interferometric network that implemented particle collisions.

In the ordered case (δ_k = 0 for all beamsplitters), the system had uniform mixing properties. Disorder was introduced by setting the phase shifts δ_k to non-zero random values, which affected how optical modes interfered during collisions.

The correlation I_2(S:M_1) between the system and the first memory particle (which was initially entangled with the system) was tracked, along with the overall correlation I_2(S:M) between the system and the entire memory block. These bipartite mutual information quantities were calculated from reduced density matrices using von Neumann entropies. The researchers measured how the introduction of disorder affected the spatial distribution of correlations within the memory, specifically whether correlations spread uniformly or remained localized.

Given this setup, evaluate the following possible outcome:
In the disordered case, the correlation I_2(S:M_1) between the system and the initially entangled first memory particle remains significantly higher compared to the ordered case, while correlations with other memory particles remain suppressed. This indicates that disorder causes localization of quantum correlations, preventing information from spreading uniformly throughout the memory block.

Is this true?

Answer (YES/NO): NO